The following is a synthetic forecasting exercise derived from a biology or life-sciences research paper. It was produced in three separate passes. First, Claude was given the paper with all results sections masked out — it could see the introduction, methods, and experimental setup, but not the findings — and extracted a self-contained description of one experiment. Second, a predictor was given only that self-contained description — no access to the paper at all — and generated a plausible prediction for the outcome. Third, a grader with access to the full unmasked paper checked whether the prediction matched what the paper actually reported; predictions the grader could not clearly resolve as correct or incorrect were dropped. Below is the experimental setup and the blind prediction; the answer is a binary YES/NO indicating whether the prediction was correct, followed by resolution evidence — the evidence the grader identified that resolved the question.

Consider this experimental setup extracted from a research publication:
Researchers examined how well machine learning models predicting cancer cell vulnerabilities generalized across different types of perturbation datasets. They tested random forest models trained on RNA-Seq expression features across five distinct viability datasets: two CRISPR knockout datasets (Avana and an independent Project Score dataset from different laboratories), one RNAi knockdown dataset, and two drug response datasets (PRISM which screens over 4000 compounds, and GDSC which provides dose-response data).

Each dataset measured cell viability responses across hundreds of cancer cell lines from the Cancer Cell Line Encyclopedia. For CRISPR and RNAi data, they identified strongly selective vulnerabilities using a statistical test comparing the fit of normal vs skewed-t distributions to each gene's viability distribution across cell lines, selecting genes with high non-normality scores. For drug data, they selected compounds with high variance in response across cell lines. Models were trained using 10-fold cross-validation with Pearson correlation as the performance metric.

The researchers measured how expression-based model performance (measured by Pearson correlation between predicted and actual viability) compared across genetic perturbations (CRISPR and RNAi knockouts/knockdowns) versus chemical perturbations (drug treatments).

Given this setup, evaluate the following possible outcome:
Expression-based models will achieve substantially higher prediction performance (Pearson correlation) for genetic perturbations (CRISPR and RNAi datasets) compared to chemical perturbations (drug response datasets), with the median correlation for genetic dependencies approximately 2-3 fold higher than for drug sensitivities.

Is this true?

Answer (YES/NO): NO